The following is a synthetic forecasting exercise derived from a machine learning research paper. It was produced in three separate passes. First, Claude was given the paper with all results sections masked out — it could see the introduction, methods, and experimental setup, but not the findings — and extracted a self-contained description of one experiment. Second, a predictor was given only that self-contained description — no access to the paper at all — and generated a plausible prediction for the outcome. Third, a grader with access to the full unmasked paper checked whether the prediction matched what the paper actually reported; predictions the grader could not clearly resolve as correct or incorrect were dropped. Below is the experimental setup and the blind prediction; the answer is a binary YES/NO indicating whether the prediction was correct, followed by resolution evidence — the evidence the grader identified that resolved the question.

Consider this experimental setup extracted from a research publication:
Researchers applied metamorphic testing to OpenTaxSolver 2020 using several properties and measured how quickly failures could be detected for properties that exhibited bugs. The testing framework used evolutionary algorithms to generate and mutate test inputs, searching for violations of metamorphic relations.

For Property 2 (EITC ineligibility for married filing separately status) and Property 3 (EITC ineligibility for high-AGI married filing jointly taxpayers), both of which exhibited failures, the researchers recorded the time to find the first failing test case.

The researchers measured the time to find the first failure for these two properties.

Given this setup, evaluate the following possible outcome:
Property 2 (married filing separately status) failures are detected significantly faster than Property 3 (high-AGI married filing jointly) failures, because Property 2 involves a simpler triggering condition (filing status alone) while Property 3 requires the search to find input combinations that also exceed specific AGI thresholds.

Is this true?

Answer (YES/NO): NO